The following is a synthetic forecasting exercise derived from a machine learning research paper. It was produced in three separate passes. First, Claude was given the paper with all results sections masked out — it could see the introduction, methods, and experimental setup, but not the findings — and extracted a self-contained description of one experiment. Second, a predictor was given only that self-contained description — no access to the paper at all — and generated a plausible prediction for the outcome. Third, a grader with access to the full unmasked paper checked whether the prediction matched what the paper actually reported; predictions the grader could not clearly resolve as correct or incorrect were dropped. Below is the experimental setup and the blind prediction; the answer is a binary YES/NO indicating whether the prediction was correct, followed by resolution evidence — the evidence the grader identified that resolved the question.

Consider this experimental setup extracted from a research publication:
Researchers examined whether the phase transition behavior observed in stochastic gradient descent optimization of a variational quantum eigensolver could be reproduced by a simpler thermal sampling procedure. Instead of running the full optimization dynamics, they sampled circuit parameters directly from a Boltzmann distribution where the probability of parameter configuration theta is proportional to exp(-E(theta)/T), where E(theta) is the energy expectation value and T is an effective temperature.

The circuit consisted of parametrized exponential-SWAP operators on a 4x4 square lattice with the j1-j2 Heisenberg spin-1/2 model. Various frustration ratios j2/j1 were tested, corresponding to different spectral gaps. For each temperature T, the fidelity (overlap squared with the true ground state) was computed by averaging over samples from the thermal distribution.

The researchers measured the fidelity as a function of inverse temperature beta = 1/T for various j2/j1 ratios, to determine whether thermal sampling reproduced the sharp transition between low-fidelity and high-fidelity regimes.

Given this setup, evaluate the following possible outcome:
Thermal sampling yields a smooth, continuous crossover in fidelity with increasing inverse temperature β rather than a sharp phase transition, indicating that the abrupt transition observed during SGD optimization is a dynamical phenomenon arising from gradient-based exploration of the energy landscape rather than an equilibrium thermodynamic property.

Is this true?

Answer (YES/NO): NO